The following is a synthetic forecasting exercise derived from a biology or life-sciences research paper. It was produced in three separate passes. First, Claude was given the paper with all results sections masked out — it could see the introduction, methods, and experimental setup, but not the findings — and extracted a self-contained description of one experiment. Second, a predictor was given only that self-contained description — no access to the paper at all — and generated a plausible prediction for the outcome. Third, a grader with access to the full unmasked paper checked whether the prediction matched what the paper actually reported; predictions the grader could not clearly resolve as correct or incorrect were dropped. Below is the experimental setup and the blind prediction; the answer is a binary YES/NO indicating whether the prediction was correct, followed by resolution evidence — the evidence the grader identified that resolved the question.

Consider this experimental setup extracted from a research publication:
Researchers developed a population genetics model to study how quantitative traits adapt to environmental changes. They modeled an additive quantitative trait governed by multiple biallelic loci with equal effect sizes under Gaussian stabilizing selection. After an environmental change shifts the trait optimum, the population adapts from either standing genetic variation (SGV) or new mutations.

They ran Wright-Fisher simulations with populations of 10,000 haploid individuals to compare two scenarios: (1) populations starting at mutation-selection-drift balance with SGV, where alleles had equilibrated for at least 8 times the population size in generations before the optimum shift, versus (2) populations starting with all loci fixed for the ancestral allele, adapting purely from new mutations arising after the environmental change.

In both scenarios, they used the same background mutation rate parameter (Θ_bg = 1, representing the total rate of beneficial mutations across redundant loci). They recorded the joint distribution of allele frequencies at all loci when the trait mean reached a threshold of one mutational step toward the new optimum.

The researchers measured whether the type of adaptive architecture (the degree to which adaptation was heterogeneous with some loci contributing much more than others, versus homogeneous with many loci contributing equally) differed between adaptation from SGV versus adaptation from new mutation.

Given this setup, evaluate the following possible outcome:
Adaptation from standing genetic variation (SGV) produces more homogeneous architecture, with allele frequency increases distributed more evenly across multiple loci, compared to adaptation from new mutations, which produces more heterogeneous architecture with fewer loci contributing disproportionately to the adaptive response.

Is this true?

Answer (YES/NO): NO